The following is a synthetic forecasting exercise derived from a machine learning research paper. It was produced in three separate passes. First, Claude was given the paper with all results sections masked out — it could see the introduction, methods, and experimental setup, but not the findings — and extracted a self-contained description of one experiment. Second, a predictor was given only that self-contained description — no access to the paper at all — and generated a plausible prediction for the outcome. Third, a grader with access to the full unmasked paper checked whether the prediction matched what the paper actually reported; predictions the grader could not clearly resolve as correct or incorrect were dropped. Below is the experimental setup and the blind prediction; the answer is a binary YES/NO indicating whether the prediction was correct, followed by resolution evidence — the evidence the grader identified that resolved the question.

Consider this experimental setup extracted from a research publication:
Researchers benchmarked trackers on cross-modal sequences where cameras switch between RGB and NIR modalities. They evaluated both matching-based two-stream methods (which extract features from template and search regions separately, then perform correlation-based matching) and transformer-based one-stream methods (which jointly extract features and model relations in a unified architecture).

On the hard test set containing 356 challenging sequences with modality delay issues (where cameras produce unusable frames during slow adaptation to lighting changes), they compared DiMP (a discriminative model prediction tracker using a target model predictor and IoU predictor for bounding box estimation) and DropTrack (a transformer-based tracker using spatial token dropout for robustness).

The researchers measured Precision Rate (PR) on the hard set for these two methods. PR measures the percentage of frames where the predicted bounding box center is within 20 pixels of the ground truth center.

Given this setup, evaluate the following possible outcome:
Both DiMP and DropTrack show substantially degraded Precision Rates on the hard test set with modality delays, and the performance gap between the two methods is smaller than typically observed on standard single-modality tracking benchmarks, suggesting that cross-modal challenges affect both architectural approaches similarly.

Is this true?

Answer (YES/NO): NO